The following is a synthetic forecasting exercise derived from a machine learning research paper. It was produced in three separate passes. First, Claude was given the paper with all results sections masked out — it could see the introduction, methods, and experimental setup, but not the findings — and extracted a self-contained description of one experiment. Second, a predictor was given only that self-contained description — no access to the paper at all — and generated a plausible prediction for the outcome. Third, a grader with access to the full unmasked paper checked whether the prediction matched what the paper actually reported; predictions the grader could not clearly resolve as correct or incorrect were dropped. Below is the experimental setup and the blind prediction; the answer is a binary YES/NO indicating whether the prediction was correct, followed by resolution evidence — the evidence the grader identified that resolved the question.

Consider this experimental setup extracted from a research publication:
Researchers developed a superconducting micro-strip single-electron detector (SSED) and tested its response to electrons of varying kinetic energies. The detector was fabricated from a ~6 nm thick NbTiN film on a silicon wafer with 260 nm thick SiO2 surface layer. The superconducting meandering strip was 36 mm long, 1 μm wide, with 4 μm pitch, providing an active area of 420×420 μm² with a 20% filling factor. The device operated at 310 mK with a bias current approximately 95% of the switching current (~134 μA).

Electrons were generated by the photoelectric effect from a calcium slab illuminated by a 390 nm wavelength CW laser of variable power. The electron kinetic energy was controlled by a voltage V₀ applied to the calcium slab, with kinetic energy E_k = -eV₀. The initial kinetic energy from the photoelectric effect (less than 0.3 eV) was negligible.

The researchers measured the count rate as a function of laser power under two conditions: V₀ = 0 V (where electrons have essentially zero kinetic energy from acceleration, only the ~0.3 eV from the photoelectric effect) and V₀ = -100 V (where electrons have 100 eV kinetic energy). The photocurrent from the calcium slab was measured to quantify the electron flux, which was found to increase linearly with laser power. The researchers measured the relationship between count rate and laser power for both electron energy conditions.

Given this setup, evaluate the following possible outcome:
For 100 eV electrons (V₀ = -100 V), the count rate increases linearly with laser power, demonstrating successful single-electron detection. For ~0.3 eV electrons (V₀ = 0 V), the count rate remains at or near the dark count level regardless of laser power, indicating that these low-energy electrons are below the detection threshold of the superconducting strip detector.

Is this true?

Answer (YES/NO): YES